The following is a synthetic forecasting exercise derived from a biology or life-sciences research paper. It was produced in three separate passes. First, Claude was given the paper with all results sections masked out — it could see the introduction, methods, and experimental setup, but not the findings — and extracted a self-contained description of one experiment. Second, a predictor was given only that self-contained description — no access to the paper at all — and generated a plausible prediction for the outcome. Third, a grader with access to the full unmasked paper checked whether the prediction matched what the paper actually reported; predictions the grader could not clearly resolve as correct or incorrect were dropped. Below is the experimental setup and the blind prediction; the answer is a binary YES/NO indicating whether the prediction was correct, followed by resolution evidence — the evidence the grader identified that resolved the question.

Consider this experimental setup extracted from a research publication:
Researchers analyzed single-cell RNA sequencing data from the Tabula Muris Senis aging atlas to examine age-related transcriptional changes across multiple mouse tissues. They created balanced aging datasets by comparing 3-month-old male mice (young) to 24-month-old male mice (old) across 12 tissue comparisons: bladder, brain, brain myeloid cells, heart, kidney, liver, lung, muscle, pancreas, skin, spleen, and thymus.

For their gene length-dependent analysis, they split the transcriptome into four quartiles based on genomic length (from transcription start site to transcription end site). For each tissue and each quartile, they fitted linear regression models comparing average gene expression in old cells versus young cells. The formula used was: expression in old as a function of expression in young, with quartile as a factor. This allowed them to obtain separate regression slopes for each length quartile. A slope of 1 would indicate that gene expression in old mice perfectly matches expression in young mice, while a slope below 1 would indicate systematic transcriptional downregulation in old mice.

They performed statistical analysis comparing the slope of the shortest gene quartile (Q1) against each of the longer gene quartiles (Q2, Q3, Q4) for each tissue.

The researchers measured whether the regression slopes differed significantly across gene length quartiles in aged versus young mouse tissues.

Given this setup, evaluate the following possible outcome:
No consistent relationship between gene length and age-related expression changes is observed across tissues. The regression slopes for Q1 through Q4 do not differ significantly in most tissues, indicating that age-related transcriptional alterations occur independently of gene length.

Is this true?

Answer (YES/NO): NO